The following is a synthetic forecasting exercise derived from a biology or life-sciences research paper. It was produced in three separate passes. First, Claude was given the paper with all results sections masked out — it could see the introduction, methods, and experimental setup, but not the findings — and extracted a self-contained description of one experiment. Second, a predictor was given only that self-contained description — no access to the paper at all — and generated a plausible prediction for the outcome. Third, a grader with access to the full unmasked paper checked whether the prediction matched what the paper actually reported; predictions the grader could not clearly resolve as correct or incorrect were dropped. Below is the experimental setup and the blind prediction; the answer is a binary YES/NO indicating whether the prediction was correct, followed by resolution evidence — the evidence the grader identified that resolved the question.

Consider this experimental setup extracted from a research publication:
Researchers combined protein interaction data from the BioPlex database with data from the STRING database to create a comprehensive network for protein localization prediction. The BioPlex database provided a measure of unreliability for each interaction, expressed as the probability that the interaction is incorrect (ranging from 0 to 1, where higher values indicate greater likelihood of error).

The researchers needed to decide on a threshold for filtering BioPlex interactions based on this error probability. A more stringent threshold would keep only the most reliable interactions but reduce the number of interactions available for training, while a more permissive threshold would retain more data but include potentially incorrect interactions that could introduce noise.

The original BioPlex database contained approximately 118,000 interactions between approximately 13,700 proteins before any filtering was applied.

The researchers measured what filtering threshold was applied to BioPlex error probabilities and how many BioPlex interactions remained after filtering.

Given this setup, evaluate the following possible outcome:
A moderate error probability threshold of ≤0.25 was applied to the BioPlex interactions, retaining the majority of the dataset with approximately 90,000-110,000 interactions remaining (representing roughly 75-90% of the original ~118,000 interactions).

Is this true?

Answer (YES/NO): NO